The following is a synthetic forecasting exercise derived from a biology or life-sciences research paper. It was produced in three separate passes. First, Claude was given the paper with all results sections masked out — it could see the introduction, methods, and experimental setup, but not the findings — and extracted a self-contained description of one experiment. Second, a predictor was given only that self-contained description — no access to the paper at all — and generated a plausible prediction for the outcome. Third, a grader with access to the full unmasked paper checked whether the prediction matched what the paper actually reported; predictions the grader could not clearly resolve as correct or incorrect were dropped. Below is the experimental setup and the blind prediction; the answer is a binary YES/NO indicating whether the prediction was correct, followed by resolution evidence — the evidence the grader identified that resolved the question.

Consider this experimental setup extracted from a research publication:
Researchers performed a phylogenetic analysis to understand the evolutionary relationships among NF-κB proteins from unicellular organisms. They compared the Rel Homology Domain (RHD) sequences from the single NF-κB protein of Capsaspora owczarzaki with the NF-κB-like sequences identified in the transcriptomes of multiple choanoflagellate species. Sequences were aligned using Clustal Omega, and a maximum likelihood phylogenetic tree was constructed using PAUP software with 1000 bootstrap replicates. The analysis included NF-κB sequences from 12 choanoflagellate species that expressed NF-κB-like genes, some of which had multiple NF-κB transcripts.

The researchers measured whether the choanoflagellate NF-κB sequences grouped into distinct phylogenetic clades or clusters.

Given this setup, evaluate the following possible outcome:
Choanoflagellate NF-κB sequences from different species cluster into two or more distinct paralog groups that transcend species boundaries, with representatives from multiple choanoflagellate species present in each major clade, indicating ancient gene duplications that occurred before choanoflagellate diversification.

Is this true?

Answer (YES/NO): NO